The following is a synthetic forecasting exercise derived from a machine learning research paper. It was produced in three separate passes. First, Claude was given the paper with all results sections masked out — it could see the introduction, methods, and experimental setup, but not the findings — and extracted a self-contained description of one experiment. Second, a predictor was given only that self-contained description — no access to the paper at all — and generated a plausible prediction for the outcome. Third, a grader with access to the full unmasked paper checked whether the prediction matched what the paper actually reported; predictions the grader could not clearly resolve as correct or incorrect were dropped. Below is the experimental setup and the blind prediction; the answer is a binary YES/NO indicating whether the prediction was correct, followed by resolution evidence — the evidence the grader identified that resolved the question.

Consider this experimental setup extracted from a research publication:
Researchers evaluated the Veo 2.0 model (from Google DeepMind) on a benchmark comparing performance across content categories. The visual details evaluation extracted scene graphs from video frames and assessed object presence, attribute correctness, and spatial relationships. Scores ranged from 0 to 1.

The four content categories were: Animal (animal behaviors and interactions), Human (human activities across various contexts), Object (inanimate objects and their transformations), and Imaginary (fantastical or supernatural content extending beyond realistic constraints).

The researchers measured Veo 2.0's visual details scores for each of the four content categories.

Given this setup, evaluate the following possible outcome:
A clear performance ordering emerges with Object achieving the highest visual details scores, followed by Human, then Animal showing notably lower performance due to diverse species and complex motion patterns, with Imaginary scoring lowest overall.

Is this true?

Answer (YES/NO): NO